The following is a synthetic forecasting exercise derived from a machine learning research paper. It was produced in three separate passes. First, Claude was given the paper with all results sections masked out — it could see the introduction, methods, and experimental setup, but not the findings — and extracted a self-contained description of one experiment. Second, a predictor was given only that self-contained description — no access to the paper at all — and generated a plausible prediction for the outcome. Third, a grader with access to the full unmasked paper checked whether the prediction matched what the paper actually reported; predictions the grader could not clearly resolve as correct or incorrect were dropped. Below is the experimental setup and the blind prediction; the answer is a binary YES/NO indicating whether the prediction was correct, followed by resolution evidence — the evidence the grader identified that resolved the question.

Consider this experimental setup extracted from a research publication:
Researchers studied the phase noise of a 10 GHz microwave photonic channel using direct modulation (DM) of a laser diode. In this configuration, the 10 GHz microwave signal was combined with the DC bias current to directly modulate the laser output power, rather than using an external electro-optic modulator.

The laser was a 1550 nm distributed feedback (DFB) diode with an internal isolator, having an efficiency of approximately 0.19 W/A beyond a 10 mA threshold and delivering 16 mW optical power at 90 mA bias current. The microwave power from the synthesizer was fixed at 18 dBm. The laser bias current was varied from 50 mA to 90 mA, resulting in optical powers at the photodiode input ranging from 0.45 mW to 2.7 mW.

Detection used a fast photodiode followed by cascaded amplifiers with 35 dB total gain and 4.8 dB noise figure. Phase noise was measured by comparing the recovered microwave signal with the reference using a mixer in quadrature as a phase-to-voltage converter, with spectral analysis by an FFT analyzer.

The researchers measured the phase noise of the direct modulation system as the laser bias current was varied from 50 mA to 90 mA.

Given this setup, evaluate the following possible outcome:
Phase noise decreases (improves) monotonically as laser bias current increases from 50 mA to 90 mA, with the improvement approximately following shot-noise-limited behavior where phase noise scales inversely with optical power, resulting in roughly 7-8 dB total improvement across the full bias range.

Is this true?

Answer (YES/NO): NO